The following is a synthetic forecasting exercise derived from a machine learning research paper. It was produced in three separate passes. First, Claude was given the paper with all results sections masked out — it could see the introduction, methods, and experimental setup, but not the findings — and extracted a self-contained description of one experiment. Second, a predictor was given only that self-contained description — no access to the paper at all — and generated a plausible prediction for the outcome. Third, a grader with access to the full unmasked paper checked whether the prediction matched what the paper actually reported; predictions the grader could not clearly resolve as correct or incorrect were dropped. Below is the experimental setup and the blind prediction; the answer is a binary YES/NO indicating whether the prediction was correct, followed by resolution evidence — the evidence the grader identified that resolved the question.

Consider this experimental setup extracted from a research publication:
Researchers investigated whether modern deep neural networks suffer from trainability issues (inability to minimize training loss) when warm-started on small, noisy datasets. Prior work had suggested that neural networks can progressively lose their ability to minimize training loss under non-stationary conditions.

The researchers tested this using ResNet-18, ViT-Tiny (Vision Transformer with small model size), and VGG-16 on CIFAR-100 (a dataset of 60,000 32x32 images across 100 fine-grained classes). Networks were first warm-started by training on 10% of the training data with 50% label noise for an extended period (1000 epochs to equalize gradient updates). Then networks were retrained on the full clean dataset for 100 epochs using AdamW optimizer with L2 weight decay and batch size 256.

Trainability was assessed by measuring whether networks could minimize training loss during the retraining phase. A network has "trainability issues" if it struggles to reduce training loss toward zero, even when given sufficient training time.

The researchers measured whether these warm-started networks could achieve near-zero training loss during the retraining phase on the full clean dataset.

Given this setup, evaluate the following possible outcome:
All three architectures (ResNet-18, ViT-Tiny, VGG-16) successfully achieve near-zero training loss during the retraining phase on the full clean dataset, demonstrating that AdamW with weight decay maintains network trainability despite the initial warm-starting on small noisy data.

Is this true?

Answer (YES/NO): YES